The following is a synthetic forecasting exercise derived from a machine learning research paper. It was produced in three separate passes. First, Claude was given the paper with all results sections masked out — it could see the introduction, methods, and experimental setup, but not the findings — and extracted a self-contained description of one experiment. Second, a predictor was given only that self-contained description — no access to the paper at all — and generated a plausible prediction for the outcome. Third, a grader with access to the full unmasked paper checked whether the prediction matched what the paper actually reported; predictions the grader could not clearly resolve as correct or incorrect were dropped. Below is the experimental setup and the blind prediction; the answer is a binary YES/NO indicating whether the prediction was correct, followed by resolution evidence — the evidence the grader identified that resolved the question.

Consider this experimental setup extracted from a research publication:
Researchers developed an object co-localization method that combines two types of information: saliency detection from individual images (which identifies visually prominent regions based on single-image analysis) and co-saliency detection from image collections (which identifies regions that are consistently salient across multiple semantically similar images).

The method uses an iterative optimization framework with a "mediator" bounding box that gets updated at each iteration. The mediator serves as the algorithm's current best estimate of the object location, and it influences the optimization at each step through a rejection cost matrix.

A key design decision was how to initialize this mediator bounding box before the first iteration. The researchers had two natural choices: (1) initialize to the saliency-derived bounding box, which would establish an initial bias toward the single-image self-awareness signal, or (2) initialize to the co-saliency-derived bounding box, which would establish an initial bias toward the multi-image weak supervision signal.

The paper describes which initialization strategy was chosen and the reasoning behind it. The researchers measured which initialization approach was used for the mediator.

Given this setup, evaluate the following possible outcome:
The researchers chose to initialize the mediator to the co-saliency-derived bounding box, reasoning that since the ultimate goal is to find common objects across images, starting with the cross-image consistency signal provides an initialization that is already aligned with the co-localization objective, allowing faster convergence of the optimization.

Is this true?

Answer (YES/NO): YES